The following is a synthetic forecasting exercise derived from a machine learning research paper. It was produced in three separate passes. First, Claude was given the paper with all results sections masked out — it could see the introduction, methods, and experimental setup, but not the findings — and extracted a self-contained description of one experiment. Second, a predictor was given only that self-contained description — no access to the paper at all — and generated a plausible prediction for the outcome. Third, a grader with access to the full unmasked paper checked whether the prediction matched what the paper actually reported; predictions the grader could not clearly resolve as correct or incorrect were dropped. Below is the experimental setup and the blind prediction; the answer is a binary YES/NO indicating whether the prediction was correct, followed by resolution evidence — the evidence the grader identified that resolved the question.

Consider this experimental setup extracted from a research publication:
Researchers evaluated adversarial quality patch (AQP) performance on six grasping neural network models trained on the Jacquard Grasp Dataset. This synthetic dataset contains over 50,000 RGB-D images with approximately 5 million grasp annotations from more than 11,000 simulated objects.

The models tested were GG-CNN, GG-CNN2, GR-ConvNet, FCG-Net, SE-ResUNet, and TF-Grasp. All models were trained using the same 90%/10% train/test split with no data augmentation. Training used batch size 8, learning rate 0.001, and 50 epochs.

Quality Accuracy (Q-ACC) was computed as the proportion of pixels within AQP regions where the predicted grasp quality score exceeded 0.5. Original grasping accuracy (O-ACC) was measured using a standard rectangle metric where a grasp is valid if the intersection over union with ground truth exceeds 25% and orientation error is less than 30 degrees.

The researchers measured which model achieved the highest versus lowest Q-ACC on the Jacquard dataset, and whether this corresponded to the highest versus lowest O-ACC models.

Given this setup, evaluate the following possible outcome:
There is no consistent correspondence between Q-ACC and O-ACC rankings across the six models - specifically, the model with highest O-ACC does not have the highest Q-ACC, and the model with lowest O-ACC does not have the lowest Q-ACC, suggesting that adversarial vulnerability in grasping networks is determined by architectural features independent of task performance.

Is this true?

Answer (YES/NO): YES